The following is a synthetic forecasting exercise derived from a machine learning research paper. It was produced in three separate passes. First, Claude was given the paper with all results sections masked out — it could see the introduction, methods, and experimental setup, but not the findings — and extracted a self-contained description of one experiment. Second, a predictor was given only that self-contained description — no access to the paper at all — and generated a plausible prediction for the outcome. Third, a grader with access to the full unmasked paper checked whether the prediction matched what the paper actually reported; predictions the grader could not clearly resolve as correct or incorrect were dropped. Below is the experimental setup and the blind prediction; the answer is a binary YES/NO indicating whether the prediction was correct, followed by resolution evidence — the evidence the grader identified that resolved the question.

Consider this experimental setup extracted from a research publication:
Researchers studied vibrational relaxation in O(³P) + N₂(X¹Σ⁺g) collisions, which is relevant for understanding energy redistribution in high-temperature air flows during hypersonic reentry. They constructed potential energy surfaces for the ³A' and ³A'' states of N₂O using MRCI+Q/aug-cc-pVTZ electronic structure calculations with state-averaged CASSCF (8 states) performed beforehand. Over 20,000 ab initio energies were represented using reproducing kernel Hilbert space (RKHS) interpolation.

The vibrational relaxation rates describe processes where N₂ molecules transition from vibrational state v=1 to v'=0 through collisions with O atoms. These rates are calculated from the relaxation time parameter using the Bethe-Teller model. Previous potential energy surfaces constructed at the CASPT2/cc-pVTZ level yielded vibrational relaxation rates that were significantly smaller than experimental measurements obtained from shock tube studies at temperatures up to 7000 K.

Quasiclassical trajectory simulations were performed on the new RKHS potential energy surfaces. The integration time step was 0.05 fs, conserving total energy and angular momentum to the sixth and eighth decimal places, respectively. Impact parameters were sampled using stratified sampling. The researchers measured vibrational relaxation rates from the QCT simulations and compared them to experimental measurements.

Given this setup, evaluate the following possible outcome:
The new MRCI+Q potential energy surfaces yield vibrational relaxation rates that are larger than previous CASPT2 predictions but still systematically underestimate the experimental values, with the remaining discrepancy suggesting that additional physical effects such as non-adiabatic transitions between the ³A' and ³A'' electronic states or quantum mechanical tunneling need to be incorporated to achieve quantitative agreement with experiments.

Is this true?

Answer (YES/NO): NO